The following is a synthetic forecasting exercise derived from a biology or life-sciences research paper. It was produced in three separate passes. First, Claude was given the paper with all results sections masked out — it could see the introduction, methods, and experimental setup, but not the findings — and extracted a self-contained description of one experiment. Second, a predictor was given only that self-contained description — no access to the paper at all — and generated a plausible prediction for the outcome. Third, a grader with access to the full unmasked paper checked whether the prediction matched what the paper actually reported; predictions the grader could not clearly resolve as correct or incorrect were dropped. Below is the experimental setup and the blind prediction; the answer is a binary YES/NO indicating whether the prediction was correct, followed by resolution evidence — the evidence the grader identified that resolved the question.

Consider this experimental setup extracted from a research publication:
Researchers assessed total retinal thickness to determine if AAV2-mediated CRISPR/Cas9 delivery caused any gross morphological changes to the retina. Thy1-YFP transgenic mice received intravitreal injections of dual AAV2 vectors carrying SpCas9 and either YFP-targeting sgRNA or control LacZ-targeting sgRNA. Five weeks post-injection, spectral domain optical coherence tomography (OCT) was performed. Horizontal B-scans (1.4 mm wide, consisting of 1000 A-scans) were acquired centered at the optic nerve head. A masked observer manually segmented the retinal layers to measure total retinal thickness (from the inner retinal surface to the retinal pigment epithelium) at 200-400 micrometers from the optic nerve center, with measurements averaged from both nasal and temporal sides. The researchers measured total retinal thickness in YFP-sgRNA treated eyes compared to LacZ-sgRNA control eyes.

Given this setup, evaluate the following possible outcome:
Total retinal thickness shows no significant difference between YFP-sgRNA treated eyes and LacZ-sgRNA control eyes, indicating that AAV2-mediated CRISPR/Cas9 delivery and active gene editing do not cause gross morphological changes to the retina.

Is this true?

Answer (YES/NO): YES